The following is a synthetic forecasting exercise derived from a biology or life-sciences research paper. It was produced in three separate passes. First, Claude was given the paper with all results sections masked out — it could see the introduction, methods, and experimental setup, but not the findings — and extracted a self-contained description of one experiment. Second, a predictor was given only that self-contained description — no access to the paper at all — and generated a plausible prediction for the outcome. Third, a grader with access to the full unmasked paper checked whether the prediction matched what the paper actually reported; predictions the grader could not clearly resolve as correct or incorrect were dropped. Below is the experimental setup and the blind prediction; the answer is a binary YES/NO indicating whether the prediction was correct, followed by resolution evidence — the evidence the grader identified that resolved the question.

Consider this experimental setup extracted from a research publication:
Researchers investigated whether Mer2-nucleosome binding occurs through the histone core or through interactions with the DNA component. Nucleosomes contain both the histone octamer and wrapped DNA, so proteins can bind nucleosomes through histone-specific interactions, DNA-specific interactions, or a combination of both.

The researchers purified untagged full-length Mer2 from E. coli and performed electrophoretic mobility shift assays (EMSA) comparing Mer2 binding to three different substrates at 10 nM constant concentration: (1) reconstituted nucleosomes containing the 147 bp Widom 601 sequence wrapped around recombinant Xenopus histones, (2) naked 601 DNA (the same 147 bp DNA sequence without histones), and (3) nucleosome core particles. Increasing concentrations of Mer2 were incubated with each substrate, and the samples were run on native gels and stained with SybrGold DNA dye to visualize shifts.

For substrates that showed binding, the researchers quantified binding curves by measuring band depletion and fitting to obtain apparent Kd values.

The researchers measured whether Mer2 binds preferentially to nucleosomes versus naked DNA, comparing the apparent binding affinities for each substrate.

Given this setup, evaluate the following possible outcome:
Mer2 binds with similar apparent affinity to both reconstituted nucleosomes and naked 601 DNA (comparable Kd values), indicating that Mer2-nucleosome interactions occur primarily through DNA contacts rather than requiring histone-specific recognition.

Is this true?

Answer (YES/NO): NO